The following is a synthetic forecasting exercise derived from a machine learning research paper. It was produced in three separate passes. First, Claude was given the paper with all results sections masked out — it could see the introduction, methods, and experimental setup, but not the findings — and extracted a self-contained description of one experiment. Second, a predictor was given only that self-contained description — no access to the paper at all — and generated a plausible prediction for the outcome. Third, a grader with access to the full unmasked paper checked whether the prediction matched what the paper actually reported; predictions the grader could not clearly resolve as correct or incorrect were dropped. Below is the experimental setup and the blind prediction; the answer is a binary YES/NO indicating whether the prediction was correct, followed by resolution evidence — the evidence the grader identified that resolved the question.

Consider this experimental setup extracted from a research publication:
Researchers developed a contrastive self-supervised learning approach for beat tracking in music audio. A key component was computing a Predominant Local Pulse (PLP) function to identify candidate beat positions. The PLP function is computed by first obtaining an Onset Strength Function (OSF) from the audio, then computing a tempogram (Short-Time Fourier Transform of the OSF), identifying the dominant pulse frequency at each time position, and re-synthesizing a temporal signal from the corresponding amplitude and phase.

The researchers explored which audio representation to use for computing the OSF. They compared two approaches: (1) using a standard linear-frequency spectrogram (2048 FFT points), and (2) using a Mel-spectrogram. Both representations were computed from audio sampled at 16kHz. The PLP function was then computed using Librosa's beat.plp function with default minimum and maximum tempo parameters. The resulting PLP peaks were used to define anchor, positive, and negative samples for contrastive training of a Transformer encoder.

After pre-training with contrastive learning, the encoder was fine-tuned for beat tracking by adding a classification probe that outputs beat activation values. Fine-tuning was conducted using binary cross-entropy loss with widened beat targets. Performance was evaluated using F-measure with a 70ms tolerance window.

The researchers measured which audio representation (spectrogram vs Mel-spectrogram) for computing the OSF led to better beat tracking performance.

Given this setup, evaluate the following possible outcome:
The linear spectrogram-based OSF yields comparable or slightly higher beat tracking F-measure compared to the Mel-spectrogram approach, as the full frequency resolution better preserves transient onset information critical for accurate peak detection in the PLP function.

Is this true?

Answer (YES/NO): YES